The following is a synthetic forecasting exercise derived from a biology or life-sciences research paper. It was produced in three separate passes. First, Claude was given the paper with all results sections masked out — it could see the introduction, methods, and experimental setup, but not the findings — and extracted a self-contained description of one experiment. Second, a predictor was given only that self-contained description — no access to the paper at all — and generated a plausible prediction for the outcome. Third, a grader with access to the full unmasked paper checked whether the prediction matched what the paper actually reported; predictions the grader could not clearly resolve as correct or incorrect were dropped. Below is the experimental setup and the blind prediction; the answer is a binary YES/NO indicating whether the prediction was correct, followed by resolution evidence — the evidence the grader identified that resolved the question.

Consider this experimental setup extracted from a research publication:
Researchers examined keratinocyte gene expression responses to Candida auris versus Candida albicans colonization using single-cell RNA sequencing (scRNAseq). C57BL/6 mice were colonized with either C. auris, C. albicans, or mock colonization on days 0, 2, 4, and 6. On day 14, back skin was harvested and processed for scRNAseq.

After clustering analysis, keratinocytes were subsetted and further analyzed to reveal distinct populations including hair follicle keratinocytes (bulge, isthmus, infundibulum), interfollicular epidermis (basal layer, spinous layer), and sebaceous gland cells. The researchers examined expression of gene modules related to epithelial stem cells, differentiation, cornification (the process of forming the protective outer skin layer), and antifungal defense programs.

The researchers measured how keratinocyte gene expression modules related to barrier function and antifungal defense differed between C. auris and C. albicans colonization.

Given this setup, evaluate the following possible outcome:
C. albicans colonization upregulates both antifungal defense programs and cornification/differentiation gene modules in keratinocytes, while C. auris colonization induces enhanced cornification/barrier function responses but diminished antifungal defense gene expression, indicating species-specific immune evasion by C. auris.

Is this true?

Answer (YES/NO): NO